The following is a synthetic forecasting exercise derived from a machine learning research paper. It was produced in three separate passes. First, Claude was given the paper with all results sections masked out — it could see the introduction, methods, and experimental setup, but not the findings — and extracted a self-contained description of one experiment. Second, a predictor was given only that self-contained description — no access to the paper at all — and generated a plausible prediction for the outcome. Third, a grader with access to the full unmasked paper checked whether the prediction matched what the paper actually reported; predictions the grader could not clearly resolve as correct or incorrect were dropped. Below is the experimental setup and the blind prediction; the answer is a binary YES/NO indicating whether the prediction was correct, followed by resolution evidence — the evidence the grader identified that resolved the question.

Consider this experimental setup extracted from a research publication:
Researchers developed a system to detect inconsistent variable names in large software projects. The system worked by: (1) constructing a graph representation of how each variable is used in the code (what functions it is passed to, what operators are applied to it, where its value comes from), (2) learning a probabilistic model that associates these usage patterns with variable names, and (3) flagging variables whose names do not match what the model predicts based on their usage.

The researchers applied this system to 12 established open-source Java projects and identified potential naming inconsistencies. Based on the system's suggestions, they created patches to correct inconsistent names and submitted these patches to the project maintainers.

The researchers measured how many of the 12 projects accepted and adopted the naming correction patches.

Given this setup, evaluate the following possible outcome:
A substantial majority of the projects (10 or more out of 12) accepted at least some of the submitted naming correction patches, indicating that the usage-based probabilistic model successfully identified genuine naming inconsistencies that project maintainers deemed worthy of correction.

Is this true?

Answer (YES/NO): NO